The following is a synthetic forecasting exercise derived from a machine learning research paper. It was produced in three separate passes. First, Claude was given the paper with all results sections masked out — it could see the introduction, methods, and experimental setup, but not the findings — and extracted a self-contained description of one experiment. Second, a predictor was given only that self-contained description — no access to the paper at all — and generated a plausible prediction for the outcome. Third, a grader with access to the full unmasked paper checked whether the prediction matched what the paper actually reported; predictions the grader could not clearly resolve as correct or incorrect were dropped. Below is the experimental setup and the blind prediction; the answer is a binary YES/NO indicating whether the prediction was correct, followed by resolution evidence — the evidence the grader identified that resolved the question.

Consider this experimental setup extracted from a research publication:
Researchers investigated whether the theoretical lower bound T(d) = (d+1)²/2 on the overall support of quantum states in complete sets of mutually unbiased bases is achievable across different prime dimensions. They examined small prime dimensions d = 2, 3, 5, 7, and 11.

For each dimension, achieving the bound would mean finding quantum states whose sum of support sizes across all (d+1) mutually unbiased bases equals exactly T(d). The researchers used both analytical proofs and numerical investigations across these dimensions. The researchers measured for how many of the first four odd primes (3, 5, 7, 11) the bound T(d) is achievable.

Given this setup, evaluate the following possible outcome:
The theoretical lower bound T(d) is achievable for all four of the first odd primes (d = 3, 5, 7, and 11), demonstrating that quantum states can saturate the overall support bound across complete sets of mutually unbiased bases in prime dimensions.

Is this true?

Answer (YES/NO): NO